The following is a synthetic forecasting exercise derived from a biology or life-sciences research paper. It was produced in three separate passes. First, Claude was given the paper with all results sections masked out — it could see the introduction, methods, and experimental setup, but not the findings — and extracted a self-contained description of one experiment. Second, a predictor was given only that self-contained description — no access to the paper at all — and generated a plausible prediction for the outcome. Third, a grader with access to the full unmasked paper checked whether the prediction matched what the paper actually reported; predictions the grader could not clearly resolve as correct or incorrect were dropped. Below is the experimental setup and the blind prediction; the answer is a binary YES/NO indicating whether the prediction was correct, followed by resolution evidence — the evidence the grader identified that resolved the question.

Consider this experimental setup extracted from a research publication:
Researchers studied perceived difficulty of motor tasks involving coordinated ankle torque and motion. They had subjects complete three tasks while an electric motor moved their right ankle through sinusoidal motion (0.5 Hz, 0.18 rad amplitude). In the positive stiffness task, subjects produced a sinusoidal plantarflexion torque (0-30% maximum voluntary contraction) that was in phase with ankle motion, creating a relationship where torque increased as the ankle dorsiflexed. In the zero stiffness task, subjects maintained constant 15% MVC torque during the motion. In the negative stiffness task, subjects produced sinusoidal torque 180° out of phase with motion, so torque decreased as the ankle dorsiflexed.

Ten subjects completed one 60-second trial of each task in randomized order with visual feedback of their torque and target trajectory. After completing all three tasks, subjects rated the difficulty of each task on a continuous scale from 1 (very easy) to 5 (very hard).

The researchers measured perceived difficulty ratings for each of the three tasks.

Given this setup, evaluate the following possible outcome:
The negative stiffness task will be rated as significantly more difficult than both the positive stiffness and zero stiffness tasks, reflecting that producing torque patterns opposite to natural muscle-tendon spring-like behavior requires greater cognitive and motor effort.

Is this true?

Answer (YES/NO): NO